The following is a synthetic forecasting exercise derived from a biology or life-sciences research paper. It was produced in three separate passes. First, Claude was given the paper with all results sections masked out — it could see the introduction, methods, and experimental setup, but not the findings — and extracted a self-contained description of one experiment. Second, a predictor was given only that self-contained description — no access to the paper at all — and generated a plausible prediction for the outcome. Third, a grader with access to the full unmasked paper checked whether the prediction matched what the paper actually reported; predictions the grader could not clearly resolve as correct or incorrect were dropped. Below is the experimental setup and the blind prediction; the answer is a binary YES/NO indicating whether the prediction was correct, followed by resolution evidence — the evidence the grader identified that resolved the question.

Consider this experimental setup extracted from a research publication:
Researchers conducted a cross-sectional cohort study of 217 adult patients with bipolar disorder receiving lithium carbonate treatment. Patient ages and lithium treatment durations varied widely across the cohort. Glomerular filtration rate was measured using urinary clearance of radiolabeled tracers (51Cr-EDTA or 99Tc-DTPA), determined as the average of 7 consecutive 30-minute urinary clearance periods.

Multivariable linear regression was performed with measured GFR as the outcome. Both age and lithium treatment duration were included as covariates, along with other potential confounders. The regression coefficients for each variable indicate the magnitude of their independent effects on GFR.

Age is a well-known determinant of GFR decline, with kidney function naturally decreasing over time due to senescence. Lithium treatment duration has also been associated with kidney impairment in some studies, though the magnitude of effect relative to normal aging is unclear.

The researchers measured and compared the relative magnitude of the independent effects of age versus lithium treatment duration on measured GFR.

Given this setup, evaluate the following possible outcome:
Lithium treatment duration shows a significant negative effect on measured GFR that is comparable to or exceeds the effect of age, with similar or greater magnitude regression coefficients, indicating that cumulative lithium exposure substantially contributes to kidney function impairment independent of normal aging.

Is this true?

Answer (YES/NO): YES